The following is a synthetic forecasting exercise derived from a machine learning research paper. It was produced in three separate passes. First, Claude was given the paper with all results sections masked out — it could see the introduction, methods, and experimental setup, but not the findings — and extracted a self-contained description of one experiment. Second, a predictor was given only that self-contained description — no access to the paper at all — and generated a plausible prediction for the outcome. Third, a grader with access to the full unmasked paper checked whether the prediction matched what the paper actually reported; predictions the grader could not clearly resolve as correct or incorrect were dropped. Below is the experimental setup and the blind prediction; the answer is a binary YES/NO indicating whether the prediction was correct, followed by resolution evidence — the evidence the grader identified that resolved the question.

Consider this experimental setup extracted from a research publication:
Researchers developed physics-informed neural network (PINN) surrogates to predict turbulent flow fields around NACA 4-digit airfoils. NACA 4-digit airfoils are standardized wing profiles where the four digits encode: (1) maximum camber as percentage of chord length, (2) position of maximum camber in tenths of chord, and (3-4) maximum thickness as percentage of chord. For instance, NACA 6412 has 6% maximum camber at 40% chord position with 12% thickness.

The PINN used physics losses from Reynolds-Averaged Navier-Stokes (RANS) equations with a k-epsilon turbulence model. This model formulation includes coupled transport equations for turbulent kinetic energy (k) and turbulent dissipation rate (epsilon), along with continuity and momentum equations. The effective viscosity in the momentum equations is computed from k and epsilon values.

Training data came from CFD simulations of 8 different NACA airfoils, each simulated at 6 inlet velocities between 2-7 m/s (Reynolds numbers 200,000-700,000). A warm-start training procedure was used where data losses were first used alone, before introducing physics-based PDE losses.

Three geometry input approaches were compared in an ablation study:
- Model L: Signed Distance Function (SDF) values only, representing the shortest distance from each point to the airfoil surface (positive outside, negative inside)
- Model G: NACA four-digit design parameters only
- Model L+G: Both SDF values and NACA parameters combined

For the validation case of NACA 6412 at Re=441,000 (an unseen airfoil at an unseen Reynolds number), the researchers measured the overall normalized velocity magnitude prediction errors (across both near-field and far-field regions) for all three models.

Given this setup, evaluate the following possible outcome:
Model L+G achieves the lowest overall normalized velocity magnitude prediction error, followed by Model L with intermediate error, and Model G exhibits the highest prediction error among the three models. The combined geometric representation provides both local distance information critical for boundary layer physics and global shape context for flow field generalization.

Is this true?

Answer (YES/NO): YES